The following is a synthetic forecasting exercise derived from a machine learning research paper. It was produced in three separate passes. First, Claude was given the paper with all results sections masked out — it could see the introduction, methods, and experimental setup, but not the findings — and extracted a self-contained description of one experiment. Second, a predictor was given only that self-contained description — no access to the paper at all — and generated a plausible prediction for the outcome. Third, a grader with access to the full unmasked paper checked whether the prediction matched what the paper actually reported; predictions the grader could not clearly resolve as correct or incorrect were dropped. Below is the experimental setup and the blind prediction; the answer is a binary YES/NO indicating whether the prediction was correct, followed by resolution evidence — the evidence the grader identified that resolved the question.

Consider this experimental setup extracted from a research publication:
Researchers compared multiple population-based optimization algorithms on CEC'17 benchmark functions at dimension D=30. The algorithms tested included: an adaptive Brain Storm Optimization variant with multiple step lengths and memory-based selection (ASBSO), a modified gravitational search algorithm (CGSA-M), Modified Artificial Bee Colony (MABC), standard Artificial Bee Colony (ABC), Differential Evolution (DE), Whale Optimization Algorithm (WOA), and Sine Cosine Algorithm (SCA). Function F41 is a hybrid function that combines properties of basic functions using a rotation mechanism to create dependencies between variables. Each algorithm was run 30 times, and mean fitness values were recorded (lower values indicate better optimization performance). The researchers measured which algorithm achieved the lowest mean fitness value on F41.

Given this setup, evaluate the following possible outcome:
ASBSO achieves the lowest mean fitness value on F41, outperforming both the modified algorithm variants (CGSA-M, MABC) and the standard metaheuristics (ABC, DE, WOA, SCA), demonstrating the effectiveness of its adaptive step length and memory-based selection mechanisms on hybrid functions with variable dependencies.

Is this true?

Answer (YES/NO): NO